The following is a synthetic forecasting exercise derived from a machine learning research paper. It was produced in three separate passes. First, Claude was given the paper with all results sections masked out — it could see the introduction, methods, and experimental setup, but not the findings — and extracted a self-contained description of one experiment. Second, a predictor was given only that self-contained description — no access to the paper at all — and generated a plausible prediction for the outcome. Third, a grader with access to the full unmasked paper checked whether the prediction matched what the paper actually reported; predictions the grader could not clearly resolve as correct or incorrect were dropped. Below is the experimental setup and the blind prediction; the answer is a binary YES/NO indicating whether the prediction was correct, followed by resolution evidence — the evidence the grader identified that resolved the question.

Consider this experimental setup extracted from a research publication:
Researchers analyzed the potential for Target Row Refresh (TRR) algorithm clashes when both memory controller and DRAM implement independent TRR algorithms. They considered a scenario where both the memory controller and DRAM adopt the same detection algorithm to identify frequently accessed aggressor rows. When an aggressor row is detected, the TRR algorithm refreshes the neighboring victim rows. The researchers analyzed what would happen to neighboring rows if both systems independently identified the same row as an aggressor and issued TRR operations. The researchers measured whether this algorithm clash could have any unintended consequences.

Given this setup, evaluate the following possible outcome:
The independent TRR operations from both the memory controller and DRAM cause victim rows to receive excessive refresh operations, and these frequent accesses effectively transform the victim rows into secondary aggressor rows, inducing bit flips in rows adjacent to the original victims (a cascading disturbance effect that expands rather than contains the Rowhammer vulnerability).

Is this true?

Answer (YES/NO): YES